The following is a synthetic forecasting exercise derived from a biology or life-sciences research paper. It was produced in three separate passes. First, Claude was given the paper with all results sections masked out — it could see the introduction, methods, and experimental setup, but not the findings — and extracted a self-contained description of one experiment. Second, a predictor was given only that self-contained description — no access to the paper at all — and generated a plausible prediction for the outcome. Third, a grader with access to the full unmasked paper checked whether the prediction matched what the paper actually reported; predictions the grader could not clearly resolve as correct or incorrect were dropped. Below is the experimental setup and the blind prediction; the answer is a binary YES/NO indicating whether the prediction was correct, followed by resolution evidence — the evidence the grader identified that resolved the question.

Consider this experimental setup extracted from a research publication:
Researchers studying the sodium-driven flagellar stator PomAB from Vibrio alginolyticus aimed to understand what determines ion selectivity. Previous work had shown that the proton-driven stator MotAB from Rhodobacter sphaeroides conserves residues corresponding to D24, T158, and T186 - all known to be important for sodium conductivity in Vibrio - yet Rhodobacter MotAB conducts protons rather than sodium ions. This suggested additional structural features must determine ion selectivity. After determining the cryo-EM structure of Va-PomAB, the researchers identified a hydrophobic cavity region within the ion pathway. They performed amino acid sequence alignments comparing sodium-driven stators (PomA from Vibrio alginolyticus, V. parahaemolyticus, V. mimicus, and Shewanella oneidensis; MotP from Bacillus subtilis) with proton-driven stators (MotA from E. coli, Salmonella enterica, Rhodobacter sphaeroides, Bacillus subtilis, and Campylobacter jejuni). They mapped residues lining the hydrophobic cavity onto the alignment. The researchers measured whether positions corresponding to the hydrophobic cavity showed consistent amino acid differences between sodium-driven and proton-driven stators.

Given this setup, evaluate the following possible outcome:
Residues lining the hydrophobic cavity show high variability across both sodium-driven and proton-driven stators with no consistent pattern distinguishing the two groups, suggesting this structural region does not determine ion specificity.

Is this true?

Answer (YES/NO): NO